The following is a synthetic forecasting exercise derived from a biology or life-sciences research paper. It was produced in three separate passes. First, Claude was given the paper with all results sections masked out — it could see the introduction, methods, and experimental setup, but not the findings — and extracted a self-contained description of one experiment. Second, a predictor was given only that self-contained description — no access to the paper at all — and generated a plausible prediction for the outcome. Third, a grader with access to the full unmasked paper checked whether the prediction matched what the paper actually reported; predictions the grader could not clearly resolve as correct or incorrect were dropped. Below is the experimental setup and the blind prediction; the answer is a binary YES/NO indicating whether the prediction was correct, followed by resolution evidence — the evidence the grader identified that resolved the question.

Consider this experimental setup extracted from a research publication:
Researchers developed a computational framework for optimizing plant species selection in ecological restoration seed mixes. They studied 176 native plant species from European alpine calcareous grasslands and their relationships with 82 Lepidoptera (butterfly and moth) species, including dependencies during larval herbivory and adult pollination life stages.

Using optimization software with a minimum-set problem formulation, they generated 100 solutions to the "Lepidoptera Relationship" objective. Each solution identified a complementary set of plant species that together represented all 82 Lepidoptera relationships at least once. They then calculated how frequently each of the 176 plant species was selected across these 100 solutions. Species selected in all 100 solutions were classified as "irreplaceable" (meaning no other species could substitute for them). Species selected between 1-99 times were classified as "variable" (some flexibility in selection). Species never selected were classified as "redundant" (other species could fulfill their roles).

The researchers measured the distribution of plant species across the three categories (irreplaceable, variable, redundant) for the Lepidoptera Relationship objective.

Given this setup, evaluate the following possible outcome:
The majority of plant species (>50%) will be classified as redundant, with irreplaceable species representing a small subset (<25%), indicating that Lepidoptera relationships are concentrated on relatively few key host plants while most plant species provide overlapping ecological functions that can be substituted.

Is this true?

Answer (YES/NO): NO